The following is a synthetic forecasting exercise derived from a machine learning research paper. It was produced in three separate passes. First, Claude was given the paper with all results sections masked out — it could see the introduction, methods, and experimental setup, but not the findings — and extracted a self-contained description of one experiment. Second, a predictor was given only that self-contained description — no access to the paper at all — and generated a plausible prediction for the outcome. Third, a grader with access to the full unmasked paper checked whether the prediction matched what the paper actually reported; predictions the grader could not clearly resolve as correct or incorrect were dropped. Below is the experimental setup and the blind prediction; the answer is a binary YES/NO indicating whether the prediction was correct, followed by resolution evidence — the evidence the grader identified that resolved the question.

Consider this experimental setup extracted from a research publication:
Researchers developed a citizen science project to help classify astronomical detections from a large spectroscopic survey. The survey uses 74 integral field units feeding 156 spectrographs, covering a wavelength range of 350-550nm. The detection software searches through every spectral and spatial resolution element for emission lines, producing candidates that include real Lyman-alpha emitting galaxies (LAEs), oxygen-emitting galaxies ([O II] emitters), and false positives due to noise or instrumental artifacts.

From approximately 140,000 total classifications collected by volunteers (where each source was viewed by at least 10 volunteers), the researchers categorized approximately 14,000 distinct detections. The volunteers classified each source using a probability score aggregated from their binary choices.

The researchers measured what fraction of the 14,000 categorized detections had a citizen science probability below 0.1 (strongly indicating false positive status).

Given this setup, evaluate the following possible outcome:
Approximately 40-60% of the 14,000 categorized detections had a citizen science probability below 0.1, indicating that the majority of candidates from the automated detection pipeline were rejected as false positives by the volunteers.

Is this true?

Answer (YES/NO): NO